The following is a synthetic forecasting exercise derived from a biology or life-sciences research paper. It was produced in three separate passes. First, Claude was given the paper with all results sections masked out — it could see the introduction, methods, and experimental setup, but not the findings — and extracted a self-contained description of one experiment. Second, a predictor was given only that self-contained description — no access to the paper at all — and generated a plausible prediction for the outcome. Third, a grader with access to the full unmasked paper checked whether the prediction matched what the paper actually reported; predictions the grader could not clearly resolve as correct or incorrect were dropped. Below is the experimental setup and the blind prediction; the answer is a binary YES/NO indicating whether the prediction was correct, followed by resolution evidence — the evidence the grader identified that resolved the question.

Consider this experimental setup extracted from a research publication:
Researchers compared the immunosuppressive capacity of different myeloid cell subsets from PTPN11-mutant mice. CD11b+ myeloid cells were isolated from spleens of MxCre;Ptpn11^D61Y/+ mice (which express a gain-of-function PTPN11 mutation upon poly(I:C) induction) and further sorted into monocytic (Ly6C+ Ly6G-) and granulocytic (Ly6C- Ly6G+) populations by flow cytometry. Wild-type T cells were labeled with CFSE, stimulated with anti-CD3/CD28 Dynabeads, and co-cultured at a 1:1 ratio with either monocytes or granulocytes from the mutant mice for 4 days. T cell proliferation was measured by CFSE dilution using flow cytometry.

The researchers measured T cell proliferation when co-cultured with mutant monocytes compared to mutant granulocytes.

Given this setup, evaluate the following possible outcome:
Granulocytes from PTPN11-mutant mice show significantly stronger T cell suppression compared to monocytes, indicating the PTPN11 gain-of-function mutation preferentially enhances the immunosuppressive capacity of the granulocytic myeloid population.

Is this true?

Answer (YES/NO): NO